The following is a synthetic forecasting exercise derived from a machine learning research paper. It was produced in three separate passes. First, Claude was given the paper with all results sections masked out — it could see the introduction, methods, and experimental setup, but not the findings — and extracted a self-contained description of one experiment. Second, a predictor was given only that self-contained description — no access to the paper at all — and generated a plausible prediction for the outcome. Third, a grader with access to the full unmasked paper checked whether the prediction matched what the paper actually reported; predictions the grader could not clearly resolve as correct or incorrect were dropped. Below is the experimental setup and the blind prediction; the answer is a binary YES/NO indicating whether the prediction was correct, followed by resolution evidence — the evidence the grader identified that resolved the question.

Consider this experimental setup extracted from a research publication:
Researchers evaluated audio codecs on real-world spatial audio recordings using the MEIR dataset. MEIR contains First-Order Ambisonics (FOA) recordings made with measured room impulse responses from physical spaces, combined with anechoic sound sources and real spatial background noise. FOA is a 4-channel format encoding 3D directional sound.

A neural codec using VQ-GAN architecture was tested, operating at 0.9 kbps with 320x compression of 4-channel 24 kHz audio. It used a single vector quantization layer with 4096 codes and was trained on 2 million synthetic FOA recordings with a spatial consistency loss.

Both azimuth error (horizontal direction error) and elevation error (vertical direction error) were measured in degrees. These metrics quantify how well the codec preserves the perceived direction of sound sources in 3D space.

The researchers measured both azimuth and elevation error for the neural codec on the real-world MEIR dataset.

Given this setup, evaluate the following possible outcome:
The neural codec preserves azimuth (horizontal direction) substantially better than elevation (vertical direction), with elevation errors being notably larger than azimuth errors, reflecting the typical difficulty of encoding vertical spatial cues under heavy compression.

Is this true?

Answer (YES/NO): NO